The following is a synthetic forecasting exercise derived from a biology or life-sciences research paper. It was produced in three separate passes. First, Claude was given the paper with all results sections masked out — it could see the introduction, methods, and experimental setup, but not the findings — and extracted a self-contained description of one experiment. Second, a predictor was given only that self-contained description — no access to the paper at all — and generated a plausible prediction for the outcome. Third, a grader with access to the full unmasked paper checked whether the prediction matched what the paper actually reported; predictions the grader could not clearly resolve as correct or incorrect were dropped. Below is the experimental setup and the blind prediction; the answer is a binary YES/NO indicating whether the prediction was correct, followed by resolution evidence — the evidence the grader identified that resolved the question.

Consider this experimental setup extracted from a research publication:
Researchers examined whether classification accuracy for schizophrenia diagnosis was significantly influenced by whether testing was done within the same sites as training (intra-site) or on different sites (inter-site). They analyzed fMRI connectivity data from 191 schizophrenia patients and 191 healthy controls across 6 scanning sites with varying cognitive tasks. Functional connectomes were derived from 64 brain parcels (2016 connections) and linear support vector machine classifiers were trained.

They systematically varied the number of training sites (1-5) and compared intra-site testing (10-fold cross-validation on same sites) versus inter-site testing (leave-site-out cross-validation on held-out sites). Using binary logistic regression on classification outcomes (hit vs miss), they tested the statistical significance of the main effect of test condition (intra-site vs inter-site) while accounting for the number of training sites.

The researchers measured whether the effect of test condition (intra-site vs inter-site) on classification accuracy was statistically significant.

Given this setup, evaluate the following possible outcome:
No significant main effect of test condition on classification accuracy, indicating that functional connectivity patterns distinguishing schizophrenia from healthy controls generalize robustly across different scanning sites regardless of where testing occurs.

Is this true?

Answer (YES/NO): NO